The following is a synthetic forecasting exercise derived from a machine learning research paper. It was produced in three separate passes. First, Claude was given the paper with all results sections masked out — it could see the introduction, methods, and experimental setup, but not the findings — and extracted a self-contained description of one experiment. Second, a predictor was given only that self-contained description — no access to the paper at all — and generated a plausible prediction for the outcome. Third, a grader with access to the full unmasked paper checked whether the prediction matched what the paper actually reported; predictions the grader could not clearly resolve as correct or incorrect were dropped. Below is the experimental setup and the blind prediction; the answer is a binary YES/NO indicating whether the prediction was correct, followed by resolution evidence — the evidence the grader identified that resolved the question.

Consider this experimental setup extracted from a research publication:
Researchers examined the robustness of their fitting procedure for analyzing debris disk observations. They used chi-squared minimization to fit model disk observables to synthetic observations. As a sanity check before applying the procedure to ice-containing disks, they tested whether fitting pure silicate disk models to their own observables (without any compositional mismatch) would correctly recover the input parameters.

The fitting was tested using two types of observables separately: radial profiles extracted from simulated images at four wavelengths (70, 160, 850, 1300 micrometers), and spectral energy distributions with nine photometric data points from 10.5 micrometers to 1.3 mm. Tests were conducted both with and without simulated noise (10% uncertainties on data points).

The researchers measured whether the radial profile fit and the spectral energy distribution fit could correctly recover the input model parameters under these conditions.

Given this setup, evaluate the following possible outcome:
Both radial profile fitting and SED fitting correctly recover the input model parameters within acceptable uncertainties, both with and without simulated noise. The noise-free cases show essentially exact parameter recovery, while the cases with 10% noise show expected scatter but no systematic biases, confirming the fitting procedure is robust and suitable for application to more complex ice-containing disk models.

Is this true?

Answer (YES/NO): NO